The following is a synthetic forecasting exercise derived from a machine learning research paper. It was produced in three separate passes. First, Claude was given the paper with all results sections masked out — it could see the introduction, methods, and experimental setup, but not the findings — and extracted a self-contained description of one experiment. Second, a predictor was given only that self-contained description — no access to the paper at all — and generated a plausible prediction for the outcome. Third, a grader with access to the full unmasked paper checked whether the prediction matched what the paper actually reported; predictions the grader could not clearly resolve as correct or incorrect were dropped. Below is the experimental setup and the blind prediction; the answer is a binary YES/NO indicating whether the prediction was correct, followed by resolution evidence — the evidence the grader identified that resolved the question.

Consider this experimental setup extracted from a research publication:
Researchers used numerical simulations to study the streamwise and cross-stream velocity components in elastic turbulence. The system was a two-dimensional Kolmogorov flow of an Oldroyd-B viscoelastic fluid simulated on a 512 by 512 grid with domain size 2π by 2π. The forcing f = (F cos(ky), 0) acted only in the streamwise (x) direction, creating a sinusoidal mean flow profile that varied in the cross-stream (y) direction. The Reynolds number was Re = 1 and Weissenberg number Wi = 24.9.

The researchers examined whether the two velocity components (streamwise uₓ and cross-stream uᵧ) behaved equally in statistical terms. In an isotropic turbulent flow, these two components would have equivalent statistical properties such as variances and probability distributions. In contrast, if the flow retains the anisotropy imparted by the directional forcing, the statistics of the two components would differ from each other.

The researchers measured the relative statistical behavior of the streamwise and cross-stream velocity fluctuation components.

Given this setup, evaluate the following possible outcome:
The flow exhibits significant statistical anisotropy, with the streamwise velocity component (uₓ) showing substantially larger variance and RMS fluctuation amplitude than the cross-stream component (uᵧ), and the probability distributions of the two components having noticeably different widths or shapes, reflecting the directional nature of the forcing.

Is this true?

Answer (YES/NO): YES